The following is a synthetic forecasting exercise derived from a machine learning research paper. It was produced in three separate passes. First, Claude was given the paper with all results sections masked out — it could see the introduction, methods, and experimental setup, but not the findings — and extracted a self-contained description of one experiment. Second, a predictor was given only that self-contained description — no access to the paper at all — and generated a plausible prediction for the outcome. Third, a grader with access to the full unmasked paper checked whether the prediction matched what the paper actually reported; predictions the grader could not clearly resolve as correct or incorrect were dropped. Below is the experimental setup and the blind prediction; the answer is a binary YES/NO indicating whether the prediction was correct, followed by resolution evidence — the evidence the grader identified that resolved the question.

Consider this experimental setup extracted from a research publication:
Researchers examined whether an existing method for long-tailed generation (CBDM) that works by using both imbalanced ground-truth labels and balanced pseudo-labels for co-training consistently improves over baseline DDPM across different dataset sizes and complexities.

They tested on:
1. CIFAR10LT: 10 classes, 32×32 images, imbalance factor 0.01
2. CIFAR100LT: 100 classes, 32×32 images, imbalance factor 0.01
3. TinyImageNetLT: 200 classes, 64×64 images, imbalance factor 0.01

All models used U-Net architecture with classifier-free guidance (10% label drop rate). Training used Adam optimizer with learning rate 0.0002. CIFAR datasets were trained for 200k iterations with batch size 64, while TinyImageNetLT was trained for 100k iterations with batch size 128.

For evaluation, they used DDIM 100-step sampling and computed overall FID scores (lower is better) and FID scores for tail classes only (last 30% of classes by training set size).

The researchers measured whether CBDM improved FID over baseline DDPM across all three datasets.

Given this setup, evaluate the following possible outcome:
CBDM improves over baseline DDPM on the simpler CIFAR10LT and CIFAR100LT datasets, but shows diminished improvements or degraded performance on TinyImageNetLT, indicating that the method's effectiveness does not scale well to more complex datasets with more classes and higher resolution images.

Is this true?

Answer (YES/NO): YES